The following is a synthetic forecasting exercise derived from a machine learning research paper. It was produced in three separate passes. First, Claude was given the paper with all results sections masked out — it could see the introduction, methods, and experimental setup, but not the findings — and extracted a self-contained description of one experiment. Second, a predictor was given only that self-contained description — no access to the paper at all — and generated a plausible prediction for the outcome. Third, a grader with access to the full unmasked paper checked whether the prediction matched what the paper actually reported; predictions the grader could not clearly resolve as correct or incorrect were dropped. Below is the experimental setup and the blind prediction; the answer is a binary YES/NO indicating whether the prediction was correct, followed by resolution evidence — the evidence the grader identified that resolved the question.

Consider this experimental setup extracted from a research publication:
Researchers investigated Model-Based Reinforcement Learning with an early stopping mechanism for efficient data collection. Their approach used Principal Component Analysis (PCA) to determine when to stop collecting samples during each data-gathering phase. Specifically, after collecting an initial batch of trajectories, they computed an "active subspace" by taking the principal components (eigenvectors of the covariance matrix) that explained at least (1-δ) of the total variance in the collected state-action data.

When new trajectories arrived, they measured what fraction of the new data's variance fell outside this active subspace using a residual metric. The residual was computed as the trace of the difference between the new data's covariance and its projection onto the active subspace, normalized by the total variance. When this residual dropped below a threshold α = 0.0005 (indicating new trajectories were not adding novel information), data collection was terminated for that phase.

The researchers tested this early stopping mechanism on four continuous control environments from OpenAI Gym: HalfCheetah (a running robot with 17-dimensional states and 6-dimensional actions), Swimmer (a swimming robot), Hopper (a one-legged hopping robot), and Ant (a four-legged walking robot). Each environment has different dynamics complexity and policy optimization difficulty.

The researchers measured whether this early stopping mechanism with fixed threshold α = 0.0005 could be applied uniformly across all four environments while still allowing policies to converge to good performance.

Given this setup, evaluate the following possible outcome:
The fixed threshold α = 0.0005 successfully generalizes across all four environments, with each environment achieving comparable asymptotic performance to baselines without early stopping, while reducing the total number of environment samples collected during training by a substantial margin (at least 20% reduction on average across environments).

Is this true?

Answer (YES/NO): NO